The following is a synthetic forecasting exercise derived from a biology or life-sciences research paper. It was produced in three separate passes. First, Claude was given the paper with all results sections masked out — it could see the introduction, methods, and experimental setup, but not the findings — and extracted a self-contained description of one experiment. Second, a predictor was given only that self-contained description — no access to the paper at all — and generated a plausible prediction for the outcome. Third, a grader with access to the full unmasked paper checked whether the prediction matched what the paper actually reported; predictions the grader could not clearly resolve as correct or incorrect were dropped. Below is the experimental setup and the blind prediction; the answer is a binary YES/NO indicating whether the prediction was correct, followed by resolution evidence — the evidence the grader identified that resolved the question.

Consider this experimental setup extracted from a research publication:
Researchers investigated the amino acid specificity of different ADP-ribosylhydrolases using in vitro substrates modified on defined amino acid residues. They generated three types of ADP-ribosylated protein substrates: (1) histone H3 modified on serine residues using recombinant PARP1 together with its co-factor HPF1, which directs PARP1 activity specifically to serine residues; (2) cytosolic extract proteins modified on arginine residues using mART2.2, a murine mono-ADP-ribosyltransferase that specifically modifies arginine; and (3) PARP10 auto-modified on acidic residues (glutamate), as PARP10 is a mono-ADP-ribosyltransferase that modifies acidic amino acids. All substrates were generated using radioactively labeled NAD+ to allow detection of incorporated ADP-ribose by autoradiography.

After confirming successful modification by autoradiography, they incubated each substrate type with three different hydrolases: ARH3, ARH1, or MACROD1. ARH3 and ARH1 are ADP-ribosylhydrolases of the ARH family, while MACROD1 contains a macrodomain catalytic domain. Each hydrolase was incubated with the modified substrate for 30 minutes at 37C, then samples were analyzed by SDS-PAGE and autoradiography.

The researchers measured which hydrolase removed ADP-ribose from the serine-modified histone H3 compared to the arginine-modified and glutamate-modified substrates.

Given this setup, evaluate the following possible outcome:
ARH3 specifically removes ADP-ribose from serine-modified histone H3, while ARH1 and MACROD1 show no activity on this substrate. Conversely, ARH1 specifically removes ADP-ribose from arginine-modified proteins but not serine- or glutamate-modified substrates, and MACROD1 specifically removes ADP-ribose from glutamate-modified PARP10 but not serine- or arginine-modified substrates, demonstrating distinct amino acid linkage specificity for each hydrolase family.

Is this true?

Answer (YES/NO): NO